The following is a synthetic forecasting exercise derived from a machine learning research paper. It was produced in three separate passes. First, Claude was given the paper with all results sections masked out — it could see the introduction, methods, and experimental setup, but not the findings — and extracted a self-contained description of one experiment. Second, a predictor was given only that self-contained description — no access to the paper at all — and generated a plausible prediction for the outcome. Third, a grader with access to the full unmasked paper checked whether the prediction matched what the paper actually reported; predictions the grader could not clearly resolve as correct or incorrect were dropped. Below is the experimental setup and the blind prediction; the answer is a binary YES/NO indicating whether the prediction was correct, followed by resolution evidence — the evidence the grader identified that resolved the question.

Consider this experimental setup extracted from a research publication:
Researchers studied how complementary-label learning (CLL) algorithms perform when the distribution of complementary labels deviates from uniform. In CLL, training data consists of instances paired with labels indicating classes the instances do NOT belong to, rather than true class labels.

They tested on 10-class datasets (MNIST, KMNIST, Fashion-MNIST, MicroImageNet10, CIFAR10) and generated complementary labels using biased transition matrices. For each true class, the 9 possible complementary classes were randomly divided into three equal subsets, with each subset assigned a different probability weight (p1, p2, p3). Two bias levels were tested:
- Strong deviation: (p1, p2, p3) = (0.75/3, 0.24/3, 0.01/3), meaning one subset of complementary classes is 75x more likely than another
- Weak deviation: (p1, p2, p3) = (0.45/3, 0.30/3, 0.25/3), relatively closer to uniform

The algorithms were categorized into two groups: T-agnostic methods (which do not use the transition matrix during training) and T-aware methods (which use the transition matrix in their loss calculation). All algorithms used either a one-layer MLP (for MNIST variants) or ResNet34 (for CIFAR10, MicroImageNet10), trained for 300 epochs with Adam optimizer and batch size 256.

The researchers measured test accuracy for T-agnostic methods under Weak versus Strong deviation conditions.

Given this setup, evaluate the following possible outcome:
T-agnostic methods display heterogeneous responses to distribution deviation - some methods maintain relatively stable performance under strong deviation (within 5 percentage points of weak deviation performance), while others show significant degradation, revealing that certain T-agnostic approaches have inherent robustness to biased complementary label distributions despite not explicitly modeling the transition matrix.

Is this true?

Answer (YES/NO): NO